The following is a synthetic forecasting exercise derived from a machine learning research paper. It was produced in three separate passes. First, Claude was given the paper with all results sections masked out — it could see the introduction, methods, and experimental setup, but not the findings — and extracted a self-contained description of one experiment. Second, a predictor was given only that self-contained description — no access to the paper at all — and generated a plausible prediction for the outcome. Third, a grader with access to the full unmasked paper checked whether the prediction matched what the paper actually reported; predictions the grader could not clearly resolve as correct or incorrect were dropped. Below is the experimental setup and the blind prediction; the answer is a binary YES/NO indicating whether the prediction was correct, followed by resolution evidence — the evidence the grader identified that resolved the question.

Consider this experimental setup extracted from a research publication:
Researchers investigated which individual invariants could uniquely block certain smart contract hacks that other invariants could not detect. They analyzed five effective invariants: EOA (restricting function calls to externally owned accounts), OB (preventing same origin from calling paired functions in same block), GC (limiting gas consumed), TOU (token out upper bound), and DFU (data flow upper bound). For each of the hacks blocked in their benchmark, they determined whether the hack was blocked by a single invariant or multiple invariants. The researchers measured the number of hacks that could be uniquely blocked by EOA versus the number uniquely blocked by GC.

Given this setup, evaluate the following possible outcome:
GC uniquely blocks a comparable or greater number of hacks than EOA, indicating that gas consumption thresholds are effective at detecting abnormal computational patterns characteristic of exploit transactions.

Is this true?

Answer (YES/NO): NO